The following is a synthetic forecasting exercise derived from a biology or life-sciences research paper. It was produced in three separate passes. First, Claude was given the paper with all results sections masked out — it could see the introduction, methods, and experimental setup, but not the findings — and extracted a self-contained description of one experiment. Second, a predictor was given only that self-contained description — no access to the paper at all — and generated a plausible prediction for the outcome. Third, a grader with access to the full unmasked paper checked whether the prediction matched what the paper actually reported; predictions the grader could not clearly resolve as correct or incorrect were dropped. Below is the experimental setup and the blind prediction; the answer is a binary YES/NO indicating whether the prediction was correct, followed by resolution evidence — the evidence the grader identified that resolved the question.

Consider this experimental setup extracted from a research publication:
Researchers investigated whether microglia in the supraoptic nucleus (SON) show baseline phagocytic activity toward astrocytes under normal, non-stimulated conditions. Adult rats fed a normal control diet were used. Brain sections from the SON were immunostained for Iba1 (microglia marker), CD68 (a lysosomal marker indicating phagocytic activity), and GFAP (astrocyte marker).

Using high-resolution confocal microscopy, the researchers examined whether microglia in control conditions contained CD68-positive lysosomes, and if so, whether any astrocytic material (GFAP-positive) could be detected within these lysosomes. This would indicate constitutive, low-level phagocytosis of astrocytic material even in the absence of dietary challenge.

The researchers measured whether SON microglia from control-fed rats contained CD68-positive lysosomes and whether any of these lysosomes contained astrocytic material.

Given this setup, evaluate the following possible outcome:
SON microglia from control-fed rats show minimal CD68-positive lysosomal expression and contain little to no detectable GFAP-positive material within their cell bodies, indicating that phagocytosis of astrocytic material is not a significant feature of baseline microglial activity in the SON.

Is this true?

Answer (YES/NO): NO